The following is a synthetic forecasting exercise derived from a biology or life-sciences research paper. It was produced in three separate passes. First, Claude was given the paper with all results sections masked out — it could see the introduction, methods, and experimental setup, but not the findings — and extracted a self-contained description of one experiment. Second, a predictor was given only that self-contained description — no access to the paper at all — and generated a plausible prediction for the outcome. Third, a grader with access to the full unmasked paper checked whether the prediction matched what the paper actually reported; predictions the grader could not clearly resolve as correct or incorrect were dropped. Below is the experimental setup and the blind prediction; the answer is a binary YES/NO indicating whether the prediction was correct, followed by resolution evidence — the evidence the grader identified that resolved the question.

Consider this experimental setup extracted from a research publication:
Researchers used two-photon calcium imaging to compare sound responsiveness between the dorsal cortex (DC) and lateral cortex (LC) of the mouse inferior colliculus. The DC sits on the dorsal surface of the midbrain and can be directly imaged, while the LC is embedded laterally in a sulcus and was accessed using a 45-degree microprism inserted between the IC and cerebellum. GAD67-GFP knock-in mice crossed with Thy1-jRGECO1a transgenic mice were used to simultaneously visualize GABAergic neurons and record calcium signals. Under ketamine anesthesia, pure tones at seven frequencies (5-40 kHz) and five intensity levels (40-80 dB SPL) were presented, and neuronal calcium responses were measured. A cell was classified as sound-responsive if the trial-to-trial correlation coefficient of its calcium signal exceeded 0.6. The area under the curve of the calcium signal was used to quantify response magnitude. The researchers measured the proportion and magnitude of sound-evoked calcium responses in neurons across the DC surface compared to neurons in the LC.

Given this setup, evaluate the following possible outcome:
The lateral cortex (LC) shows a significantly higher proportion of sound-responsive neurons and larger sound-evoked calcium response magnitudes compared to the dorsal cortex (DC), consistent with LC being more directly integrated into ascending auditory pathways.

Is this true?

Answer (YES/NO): NO